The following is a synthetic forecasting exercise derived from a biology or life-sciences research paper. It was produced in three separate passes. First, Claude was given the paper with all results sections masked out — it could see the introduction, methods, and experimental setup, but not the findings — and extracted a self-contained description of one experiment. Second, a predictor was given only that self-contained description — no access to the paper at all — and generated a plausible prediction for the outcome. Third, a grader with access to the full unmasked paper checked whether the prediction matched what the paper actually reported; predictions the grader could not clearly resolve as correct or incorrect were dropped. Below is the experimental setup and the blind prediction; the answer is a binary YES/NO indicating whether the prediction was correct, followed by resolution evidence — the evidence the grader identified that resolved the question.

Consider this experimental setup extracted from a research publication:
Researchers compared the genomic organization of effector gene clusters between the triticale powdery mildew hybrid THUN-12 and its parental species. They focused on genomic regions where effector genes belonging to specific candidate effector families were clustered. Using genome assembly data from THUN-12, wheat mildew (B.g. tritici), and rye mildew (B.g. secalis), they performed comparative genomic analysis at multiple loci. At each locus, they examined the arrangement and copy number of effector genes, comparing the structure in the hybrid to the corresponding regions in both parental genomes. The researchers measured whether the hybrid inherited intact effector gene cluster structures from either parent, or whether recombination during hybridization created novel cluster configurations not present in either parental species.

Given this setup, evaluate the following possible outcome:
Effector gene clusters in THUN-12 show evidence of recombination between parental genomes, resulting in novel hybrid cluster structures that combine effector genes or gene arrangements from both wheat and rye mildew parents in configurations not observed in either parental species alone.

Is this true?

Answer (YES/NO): NO